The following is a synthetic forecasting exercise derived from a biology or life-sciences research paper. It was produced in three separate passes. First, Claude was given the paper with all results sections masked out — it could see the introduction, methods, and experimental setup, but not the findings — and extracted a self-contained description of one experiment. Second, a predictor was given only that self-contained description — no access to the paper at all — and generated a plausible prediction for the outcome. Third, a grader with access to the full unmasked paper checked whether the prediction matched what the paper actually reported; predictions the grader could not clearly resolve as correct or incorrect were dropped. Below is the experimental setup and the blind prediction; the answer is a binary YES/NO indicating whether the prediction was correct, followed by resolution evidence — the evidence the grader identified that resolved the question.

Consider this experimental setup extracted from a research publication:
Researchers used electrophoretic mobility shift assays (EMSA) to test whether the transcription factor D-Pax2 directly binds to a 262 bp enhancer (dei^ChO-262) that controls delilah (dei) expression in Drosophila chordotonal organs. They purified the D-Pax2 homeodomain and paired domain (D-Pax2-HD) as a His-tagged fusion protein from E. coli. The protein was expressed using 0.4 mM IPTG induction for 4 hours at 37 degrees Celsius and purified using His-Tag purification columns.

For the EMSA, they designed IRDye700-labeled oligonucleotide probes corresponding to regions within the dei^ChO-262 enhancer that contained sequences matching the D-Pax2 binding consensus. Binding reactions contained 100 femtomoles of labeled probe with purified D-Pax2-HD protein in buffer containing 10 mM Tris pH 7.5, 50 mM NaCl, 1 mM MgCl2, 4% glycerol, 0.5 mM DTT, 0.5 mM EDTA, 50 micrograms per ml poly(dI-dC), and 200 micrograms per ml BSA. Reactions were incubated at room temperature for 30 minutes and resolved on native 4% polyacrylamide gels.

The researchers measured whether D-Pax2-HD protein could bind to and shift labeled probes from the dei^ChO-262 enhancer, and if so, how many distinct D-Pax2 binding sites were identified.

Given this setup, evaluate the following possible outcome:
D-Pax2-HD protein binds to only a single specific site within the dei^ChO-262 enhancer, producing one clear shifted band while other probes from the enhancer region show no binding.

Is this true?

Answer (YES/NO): NO